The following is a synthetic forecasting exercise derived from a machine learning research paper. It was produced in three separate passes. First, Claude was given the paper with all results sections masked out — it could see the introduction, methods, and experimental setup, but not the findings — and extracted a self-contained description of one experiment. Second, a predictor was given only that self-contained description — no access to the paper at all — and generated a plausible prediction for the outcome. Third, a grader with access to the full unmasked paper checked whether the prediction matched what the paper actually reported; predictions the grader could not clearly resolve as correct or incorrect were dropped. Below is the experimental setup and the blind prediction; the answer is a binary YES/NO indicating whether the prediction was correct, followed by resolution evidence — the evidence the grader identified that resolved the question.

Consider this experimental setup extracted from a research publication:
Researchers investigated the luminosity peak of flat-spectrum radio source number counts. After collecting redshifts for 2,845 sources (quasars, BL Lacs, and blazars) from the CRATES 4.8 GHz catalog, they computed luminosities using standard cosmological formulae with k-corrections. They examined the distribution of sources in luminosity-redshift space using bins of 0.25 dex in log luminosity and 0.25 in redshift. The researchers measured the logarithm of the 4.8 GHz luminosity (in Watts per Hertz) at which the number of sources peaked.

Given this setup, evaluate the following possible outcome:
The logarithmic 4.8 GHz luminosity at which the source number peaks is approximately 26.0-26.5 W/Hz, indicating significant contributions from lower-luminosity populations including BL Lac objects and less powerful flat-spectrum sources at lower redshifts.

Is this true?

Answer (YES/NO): YES